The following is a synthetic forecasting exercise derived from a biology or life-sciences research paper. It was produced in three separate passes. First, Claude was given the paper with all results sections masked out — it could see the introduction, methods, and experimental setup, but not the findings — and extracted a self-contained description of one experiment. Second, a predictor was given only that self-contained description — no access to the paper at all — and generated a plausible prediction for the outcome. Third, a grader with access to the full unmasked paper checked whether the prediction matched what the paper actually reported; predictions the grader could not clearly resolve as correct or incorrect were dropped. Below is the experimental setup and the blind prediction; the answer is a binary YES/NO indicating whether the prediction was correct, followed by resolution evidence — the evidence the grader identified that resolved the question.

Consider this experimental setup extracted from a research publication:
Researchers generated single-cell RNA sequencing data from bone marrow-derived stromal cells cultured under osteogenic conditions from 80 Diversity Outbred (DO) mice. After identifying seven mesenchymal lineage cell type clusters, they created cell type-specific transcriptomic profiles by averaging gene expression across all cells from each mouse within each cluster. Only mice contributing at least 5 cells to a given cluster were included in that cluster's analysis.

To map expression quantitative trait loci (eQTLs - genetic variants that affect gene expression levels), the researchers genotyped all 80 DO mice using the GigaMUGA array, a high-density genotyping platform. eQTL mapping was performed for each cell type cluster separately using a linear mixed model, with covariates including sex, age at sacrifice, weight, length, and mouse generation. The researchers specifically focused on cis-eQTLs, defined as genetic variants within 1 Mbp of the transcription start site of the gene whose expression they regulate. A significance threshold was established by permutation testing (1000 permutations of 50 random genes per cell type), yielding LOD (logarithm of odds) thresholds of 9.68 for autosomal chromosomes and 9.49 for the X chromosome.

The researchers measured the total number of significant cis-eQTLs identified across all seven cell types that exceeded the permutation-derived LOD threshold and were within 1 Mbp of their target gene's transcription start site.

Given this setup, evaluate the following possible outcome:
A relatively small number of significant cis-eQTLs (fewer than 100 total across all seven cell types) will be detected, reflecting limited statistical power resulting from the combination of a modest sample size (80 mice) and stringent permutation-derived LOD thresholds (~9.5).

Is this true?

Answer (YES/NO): NO